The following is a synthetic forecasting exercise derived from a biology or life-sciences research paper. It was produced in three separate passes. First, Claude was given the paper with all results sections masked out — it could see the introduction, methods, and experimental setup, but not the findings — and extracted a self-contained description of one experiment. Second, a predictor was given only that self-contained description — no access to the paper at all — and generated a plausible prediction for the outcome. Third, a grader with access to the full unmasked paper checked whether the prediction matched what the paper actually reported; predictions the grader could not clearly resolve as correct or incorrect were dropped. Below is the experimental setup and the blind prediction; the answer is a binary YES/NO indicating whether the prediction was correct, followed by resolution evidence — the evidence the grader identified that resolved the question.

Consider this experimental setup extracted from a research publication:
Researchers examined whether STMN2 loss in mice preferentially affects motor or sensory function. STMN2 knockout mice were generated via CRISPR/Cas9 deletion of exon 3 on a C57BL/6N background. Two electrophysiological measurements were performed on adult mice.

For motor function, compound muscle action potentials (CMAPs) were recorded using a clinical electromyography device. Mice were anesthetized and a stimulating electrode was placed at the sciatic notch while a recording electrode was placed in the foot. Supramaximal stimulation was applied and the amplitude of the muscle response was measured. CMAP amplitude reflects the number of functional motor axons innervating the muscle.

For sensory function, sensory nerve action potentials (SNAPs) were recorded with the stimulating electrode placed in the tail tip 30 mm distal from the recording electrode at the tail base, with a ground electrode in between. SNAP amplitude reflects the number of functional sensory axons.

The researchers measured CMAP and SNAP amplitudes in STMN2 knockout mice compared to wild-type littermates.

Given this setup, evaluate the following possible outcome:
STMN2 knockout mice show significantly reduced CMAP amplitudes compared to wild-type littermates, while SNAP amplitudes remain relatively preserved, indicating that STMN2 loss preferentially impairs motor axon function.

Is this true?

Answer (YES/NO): YES